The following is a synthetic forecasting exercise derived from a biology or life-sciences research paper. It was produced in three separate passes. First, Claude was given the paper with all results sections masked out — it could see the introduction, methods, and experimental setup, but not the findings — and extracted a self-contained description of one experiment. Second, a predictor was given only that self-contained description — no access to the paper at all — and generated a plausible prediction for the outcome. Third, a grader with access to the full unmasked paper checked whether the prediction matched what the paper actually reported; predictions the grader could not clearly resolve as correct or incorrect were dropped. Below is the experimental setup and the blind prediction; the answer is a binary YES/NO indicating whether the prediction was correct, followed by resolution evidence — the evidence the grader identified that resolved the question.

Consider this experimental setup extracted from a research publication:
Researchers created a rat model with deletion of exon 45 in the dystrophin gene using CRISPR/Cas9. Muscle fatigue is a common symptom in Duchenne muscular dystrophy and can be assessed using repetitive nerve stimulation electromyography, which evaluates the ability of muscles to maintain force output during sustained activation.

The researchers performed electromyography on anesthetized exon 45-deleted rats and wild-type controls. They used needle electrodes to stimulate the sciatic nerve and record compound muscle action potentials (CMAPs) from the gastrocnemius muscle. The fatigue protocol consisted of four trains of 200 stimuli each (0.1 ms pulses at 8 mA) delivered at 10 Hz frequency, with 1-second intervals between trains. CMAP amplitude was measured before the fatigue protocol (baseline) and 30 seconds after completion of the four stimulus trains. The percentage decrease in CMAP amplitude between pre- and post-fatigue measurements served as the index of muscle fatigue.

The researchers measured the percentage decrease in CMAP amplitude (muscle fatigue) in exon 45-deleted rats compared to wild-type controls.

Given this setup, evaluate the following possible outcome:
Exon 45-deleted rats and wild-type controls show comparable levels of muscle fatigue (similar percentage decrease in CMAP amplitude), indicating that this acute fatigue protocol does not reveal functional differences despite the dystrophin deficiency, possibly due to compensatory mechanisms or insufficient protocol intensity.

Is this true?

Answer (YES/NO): NO